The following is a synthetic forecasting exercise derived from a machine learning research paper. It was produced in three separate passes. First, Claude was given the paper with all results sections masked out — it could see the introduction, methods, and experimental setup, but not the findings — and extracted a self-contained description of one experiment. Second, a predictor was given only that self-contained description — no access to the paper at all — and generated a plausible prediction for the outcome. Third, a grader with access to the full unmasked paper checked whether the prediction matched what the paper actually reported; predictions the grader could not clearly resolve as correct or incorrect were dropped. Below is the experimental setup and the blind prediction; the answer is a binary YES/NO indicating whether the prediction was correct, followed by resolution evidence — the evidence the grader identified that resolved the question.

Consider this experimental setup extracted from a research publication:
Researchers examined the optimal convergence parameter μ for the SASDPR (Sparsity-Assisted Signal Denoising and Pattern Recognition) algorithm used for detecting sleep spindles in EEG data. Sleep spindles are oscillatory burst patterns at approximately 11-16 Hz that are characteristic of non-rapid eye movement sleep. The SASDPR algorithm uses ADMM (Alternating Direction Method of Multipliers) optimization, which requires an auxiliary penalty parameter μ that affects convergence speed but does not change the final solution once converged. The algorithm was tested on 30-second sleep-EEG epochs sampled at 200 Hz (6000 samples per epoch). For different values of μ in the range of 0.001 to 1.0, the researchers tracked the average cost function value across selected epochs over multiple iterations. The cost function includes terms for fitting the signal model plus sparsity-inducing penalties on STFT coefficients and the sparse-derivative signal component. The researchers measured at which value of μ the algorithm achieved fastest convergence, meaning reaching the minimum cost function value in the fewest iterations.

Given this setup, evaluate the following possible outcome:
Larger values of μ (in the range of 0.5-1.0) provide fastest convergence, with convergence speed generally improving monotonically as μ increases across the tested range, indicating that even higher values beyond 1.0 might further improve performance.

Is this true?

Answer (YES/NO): NO